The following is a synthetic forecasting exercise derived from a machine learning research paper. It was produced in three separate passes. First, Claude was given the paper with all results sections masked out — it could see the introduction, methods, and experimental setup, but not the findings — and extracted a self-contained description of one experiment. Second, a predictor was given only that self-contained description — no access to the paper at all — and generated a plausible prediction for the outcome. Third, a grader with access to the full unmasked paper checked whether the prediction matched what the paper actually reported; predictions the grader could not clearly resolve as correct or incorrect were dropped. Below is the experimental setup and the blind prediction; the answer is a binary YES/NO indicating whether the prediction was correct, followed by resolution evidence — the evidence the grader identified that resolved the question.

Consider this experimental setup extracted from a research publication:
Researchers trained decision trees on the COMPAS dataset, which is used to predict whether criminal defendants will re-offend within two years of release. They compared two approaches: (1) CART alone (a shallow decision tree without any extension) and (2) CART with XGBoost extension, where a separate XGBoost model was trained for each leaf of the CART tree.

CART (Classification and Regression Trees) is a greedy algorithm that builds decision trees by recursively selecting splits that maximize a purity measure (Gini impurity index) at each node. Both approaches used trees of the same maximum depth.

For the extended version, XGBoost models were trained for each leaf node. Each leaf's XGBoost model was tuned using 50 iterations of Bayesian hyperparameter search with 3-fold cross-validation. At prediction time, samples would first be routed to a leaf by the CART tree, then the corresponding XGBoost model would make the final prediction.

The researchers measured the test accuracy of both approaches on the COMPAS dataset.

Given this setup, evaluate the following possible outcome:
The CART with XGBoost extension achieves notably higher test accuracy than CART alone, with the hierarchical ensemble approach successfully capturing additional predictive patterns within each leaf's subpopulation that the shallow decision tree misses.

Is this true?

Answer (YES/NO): NO